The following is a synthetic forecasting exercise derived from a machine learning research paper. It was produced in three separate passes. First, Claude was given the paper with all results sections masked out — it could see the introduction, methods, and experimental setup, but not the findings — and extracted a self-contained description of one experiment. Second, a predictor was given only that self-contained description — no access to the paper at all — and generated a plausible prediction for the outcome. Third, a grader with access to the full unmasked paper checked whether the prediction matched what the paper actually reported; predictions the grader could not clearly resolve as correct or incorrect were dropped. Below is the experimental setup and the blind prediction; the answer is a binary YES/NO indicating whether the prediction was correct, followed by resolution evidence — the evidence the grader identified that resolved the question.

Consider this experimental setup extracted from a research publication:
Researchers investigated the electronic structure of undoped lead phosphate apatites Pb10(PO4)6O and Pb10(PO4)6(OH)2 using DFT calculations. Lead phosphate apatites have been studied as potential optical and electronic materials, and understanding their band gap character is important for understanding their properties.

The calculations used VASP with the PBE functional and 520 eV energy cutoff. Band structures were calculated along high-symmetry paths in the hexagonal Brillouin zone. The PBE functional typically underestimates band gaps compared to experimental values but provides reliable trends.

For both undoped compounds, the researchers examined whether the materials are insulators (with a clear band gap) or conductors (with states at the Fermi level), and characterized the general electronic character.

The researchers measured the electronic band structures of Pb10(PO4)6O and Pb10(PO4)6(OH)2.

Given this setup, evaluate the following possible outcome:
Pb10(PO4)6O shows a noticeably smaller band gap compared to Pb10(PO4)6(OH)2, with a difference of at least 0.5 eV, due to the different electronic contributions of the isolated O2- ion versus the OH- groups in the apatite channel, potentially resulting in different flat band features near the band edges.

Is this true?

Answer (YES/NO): YES